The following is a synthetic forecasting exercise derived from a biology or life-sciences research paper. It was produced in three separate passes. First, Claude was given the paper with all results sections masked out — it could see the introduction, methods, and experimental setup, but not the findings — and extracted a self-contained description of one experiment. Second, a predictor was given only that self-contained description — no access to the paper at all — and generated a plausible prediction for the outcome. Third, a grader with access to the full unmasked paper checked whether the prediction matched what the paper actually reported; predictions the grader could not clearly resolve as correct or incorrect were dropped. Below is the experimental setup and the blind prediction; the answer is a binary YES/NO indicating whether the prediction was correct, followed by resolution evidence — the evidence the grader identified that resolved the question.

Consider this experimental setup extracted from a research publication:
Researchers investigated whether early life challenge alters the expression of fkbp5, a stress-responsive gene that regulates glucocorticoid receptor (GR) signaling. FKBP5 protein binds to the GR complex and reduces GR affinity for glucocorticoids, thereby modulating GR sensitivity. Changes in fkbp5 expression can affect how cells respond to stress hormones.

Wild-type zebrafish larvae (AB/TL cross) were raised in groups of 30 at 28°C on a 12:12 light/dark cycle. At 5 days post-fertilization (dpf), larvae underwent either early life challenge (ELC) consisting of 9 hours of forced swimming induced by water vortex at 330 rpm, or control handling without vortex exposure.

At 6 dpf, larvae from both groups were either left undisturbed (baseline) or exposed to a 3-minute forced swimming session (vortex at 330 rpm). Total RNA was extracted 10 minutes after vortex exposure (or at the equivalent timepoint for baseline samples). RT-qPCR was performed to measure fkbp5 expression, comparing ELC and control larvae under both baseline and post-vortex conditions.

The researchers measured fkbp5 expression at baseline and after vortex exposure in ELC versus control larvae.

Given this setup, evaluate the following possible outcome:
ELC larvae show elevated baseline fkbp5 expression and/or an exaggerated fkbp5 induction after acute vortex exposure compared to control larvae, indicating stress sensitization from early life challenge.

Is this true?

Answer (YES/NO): YES